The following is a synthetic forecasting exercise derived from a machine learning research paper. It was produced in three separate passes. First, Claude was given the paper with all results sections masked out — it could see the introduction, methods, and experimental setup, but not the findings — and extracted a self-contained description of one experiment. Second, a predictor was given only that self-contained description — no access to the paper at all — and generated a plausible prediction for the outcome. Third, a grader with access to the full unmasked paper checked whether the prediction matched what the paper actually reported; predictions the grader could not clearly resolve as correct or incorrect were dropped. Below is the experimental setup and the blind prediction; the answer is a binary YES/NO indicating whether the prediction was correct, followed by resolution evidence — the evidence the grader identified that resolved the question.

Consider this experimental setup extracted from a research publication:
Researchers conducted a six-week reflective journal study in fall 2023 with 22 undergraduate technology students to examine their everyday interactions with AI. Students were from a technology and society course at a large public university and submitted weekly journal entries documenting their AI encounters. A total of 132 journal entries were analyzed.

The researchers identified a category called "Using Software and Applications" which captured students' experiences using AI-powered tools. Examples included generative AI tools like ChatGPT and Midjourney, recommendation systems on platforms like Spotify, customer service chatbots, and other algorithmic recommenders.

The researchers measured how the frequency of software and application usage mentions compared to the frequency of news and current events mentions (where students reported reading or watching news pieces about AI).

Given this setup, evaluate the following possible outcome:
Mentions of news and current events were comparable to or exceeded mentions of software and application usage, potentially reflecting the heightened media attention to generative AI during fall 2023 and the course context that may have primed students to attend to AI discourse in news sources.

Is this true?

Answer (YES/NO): YES